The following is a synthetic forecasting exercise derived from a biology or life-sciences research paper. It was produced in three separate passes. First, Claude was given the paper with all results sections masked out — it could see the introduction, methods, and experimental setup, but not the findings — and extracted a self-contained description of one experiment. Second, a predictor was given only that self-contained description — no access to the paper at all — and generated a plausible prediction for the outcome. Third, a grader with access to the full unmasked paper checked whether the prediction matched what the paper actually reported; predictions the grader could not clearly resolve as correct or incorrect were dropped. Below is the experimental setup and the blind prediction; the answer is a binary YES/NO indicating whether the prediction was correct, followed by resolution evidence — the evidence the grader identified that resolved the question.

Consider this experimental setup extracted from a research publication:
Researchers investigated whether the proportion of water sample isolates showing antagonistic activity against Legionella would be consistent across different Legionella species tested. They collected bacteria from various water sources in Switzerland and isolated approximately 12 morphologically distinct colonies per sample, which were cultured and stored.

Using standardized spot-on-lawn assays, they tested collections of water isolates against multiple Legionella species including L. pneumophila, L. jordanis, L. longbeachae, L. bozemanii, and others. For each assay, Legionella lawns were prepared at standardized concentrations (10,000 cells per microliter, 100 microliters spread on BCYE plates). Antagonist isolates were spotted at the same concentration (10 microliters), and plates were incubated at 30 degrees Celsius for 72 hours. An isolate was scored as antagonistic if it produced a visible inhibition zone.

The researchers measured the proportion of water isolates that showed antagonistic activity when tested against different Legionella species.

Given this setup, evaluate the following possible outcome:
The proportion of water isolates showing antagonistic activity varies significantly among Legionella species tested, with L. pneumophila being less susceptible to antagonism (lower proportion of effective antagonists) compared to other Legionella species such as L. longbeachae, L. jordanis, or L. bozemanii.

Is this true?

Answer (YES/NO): NO